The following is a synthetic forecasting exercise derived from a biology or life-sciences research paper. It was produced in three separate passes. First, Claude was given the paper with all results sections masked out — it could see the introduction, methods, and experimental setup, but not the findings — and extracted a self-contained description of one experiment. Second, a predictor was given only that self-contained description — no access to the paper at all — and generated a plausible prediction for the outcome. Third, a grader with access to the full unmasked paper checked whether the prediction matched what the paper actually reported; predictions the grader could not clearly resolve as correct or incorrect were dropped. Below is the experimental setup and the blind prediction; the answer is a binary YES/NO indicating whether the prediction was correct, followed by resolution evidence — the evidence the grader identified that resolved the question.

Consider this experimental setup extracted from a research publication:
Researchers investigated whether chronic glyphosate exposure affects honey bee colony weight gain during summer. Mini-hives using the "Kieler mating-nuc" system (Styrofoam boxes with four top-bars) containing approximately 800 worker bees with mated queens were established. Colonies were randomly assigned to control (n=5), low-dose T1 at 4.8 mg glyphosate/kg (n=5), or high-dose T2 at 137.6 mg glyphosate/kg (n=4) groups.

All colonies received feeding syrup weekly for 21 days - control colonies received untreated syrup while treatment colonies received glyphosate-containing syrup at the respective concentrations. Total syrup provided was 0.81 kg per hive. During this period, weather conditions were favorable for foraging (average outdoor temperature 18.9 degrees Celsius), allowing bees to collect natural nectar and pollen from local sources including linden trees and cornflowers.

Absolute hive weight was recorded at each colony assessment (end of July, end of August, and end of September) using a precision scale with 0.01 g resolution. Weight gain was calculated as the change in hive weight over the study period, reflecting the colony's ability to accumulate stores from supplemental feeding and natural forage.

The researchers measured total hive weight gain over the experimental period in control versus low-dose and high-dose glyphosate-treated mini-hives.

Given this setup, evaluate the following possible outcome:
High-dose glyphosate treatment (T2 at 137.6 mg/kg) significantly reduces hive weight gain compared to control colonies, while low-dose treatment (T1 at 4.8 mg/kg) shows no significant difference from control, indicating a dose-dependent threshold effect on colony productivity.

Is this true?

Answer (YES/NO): NO